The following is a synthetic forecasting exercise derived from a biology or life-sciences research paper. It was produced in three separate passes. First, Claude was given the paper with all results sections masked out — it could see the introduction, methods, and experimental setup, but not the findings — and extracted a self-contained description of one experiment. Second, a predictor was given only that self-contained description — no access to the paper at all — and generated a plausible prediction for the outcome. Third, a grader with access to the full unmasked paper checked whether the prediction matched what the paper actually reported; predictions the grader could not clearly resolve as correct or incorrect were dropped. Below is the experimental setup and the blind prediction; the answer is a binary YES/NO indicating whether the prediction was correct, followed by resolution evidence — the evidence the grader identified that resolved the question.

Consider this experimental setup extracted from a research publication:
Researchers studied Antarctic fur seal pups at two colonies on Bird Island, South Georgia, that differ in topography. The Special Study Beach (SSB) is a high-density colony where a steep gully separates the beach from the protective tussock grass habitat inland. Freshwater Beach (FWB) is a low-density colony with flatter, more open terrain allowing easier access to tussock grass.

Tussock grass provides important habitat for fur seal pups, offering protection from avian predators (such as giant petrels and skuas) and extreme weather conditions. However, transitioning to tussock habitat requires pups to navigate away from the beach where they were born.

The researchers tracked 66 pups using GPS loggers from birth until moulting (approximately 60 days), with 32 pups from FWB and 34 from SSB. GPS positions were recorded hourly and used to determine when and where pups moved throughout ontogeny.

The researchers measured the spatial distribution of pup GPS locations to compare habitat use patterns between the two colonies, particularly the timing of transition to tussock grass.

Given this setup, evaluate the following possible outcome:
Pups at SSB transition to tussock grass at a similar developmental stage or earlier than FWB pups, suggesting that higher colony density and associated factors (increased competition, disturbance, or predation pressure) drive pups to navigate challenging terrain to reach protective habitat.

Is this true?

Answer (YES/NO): NO